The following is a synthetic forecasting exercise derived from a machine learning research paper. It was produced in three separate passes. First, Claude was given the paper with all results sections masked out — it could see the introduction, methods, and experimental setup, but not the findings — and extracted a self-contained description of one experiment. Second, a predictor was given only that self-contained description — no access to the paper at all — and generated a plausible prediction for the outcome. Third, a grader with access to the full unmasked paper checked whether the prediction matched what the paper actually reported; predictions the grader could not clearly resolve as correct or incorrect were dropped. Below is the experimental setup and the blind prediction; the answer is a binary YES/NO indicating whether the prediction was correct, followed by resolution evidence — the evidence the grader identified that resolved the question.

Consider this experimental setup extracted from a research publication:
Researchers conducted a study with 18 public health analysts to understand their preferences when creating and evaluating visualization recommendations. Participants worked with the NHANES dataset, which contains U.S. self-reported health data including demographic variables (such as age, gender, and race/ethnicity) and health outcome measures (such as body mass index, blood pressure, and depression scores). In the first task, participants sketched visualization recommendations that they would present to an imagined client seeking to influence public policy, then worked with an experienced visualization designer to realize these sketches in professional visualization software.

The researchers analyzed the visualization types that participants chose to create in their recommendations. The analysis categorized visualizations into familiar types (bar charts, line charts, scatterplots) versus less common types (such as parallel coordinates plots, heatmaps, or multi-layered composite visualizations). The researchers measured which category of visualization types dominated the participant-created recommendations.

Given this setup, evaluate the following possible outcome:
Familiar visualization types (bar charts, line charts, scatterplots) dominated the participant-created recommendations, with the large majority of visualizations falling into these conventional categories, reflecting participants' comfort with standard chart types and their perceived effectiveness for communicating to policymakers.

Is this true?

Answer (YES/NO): YES